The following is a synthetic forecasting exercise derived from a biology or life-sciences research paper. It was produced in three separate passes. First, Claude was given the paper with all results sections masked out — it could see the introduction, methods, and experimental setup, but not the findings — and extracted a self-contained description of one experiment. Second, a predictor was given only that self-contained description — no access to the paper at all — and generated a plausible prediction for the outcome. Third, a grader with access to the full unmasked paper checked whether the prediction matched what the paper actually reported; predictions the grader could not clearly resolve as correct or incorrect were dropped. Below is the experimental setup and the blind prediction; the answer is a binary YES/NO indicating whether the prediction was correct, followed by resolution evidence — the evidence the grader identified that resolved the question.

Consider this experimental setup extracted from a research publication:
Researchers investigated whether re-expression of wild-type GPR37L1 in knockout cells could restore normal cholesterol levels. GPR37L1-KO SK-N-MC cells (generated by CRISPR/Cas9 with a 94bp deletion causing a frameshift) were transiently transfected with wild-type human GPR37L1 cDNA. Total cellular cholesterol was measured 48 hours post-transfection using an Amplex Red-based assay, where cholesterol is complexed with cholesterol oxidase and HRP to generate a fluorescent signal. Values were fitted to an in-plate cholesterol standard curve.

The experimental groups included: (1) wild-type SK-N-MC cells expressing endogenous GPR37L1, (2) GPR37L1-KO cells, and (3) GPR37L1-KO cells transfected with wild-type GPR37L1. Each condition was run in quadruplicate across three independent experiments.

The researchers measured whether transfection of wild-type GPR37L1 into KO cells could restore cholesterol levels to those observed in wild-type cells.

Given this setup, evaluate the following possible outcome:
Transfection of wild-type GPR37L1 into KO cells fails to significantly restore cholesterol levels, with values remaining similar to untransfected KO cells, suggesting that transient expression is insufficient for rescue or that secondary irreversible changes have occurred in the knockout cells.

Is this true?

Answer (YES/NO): NO